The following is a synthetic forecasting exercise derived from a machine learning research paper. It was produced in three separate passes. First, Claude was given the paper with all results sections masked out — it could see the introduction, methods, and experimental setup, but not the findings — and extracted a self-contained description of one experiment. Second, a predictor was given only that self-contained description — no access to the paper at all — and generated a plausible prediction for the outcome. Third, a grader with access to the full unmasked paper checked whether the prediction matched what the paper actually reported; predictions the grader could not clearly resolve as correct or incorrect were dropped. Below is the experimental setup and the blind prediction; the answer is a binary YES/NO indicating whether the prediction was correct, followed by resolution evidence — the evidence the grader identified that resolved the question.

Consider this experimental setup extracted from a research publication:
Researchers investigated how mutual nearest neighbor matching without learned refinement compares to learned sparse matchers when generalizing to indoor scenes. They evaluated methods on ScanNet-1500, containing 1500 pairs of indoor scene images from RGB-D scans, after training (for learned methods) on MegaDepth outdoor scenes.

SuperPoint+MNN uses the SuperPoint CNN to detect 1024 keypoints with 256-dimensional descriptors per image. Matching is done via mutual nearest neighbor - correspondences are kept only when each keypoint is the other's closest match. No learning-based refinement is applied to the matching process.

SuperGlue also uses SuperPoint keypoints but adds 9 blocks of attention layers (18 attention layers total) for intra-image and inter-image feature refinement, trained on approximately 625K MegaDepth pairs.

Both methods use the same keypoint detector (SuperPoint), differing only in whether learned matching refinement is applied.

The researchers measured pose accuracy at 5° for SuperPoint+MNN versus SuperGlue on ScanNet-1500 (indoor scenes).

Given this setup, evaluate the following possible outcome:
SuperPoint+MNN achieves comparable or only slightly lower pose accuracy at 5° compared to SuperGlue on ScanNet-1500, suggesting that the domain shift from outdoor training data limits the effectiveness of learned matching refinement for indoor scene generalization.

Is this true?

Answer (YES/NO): NO